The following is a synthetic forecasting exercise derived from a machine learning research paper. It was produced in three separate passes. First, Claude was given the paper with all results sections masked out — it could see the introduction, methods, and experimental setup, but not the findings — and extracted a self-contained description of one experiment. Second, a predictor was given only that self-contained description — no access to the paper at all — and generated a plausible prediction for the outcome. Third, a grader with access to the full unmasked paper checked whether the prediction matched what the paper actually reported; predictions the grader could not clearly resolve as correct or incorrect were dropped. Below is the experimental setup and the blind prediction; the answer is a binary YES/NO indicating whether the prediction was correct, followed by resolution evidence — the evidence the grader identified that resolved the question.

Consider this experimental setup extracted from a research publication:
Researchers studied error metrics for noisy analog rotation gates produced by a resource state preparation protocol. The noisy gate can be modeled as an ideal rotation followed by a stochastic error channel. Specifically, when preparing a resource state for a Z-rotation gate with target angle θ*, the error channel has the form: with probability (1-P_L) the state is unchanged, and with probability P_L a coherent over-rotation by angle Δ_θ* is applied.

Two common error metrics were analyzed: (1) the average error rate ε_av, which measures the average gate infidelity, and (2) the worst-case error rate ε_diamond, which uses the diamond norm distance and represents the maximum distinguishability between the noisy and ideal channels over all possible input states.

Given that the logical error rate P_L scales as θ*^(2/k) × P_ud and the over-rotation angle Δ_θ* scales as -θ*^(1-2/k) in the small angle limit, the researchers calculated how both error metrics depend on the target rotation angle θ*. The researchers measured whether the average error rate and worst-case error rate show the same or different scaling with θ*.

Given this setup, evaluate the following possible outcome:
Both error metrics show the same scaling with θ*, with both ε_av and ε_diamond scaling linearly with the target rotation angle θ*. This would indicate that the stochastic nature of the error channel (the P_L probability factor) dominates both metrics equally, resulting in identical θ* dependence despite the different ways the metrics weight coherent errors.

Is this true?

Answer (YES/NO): NO